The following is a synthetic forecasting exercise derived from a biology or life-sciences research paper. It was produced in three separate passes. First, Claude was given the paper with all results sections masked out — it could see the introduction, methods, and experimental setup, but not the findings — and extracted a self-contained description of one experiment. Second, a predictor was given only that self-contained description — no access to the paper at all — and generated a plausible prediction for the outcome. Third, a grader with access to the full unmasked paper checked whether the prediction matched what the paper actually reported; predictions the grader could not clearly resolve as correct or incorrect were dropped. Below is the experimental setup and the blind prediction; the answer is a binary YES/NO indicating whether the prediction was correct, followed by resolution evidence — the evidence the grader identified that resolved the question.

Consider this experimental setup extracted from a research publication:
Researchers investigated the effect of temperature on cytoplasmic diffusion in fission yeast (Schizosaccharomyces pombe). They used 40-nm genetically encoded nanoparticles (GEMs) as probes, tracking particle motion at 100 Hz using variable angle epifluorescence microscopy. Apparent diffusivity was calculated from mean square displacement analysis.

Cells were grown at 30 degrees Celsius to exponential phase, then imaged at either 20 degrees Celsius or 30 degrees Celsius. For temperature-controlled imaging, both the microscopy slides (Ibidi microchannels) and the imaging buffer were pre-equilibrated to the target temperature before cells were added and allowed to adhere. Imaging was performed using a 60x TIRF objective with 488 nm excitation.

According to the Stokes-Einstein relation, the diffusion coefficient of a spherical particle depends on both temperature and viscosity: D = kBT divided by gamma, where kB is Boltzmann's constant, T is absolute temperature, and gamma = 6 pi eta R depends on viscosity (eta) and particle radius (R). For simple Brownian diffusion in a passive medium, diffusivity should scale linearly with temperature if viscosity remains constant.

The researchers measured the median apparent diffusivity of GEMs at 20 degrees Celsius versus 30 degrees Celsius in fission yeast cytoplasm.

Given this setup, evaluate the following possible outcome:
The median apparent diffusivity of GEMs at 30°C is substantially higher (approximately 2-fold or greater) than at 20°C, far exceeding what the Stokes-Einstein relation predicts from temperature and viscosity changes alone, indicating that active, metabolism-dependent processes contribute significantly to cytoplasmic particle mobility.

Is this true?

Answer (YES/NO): NO